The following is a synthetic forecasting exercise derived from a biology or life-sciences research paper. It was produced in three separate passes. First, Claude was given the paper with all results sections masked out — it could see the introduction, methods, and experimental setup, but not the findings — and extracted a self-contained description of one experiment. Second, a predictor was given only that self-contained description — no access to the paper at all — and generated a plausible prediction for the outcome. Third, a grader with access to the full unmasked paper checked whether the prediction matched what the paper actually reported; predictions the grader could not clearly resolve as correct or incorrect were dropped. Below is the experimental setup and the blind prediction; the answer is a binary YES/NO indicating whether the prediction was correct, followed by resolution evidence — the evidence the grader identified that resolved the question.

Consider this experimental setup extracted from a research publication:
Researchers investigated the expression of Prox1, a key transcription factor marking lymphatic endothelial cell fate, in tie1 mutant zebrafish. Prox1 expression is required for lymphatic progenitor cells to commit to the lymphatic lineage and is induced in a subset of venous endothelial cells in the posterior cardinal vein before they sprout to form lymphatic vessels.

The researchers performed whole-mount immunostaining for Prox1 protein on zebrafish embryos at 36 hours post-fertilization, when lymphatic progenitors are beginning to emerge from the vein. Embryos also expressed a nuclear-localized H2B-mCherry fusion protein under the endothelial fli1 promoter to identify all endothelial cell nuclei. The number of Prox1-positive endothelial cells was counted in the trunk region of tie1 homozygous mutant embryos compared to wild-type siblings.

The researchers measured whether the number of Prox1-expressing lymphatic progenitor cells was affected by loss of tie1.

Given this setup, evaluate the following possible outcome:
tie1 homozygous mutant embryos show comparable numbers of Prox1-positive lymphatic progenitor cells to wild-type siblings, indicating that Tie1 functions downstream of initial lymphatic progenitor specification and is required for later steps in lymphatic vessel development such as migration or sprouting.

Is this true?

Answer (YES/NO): NO